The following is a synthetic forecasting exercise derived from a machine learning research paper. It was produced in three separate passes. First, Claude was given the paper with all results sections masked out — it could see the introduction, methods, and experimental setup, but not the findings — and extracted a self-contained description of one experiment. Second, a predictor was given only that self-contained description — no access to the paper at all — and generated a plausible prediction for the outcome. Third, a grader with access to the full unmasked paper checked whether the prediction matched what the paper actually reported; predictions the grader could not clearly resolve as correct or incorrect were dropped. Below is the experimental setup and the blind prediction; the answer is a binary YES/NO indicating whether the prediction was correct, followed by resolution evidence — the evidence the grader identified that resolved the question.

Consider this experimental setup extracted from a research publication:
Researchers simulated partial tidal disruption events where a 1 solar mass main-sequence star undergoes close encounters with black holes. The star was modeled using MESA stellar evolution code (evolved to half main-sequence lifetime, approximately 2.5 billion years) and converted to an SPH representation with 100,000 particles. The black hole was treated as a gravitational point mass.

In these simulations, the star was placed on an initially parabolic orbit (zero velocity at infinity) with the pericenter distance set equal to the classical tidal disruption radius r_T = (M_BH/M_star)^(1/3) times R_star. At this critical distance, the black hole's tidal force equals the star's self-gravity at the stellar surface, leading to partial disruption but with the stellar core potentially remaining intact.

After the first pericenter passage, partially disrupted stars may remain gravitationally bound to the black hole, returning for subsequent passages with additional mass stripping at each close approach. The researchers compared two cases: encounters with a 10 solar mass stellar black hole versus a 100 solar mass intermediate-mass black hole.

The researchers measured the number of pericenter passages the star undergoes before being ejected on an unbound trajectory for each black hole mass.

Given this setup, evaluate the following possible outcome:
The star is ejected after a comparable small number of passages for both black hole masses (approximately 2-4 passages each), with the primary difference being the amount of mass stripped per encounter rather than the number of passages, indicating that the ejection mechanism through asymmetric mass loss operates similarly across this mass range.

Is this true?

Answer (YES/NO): NO